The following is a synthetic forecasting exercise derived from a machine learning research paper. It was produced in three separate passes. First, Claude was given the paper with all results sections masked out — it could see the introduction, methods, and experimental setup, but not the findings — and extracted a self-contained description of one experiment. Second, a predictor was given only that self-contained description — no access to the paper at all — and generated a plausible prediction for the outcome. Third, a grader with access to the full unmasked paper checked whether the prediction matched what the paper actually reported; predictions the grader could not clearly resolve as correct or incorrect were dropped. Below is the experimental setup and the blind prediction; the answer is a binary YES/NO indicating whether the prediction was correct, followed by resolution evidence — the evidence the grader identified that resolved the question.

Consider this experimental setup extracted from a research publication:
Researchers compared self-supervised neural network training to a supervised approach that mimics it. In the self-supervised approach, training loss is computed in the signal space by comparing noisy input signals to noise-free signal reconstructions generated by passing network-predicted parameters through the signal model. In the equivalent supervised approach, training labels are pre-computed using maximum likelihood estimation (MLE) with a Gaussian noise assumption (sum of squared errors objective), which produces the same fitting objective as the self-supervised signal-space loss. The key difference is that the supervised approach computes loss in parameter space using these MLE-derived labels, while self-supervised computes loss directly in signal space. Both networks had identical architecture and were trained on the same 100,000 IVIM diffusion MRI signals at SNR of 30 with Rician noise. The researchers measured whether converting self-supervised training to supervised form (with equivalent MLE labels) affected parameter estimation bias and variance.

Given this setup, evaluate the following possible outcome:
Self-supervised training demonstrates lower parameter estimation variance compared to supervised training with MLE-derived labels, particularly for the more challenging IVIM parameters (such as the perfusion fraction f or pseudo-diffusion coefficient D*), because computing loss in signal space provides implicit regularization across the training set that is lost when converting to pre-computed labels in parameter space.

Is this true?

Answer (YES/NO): NO